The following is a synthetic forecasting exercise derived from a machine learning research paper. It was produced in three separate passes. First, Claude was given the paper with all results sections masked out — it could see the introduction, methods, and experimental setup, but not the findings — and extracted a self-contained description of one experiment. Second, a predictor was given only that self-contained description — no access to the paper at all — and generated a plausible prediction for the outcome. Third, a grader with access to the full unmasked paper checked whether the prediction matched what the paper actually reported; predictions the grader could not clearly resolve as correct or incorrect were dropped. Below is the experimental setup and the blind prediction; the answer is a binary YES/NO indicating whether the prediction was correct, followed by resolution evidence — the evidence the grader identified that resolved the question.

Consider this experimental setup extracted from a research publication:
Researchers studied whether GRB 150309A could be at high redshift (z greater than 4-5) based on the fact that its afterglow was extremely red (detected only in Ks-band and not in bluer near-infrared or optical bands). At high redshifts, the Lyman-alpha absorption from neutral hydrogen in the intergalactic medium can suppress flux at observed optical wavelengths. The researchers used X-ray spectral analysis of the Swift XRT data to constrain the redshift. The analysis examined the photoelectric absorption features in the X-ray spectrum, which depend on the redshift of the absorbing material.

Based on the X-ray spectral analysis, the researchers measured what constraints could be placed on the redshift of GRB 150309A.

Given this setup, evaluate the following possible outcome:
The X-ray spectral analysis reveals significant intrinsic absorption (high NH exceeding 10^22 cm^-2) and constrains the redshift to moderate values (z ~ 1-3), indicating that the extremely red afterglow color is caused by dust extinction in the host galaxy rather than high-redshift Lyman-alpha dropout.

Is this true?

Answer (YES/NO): NO